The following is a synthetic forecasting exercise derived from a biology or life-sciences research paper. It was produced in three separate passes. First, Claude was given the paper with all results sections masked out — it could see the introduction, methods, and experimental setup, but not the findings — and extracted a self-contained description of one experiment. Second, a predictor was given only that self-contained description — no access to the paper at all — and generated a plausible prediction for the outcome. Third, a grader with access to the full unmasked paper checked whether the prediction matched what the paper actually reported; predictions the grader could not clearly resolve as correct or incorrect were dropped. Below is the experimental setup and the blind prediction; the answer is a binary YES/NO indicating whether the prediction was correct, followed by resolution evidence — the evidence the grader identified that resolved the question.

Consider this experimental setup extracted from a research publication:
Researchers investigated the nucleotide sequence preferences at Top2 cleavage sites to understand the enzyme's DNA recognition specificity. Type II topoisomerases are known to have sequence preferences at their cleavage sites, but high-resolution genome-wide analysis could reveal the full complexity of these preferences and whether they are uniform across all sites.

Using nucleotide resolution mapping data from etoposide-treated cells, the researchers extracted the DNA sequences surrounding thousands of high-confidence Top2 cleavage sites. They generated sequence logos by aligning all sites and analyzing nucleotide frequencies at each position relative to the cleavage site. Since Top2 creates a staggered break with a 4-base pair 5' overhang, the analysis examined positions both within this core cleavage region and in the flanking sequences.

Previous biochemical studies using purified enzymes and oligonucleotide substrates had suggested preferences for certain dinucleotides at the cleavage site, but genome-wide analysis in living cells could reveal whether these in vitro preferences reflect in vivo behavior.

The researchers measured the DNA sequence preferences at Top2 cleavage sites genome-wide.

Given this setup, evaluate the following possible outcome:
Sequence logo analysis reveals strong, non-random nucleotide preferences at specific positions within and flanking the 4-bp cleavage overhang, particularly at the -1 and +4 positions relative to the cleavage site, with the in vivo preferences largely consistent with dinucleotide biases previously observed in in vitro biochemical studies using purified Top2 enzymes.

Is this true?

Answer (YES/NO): NO